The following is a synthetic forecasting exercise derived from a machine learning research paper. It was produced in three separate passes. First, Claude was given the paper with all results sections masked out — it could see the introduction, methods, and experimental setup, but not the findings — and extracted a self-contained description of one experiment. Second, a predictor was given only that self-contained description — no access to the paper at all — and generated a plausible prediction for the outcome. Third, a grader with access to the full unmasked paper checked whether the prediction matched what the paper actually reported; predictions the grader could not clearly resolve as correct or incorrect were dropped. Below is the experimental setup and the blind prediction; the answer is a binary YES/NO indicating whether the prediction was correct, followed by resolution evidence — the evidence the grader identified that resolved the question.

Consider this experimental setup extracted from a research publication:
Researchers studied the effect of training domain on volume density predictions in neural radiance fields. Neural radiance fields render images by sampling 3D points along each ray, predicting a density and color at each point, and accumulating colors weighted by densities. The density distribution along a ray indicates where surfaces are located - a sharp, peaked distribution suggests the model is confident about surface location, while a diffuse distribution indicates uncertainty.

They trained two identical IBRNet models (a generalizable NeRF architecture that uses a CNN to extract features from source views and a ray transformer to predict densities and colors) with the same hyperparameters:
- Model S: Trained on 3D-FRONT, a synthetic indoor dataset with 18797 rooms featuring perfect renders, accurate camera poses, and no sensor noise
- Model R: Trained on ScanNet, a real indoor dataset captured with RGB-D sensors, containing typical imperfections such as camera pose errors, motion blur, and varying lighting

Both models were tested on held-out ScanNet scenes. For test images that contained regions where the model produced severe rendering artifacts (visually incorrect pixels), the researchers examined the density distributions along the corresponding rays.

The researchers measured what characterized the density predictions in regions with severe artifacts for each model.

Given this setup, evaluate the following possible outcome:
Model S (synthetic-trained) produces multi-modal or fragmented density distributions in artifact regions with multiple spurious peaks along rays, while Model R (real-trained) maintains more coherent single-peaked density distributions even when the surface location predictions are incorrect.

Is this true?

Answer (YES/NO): NO